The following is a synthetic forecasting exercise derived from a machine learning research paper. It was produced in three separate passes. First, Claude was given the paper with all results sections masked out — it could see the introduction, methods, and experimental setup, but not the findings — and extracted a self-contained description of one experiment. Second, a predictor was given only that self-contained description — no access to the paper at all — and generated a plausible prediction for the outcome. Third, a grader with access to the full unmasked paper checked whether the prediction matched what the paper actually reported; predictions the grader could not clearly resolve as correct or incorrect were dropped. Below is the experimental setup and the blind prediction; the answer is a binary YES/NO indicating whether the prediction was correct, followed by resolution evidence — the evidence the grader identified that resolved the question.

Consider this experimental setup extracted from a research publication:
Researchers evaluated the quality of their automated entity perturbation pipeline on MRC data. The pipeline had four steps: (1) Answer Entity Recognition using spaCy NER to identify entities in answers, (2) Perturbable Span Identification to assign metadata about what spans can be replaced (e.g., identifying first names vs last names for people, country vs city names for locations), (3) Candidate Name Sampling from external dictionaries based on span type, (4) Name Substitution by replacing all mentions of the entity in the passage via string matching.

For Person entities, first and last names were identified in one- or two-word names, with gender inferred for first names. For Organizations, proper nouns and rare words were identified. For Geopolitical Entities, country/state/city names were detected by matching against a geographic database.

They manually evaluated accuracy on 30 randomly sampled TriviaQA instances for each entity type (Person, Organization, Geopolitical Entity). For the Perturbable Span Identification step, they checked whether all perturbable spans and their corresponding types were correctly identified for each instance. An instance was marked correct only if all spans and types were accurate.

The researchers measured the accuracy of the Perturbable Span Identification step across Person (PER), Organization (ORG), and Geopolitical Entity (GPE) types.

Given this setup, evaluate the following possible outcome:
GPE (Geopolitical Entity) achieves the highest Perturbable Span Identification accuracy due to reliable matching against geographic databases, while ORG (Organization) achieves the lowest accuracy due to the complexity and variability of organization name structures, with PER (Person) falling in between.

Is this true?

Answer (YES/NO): NO